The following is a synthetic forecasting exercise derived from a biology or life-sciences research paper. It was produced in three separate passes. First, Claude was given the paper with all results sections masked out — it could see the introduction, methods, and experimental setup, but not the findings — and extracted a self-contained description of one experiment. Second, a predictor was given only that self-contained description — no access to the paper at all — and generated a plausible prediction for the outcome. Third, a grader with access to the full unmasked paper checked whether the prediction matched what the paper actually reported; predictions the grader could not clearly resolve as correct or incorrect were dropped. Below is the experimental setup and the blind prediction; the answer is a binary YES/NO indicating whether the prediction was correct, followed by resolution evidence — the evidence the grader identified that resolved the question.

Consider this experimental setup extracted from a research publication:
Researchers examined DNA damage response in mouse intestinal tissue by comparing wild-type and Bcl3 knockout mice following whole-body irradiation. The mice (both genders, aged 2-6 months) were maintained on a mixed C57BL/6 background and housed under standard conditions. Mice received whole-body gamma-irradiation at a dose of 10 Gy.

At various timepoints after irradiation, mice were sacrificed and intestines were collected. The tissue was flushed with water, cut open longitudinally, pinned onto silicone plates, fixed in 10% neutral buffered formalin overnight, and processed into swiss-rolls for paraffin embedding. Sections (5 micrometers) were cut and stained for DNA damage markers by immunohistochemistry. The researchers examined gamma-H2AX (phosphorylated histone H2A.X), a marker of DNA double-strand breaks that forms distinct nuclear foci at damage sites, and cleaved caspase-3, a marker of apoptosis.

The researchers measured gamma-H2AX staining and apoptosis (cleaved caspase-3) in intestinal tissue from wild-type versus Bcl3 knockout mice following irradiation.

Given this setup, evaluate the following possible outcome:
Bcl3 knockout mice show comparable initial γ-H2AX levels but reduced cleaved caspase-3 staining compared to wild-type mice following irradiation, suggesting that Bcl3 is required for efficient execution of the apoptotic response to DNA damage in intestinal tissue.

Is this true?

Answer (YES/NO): NO